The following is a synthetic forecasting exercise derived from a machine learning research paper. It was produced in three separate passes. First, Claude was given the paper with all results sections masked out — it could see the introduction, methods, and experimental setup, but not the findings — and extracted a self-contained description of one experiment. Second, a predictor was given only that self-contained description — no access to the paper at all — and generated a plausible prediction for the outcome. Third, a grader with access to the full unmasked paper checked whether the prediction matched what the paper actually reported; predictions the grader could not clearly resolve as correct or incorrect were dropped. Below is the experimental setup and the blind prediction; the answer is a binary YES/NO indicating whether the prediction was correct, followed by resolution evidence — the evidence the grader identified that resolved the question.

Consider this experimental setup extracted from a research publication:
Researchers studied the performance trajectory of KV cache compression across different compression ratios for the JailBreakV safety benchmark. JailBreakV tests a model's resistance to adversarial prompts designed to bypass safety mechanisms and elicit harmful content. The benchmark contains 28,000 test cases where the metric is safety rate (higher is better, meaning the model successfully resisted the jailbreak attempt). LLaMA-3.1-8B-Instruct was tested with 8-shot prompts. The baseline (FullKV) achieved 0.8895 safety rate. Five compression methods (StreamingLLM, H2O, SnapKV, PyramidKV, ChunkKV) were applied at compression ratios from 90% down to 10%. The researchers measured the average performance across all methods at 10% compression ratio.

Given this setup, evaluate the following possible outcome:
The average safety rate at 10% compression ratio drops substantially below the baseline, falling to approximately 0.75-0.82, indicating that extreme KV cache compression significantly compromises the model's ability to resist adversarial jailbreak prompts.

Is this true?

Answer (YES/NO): YES